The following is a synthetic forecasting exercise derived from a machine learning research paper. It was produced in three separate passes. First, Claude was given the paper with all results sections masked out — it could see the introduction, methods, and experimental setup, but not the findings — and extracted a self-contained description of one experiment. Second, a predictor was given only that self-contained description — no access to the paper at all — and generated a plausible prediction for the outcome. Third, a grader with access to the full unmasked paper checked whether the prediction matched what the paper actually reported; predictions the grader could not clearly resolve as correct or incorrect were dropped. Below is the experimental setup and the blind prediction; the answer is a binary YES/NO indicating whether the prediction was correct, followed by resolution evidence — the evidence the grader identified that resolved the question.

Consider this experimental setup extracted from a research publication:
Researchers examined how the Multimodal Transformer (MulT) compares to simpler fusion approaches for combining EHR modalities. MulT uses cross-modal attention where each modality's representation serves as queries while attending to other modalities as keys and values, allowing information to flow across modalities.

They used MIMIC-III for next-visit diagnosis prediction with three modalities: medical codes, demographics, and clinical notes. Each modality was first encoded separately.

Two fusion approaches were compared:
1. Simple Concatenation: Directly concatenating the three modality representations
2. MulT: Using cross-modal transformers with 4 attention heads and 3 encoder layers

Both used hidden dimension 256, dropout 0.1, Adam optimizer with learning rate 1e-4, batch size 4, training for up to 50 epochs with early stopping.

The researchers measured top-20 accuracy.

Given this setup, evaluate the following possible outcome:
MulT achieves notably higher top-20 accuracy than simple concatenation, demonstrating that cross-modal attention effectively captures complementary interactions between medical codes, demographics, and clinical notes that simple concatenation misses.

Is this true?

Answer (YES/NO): NO